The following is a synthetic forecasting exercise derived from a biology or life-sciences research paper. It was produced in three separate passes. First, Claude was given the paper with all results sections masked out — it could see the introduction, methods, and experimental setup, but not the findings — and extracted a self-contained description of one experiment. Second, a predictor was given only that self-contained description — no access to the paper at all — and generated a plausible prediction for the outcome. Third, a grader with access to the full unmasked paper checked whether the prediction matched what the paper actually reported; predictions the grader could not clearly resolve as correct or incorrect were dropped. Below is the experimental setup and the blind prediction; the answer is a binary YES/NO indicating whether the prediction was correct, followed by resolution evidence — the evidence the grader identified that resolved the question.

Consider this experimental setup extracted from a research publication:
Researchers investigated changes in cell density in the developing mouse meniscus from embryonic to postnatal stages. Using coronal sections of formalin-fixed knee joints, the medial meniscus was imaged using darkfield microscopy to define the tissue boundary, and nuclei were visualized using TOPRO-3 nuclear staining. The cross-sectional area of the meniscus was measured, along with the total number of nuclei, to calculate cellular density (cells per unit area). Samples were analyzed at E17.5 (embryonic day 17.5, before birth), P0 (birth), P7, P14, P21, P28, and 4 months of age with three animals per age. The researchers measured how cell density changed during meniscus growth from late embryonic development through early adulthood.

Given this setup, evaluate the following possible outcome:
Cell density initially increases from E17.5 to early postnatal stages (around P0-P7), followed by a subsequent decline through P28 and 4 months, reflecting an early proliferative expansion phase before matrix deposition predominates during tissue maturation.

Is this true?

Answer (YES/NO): NO